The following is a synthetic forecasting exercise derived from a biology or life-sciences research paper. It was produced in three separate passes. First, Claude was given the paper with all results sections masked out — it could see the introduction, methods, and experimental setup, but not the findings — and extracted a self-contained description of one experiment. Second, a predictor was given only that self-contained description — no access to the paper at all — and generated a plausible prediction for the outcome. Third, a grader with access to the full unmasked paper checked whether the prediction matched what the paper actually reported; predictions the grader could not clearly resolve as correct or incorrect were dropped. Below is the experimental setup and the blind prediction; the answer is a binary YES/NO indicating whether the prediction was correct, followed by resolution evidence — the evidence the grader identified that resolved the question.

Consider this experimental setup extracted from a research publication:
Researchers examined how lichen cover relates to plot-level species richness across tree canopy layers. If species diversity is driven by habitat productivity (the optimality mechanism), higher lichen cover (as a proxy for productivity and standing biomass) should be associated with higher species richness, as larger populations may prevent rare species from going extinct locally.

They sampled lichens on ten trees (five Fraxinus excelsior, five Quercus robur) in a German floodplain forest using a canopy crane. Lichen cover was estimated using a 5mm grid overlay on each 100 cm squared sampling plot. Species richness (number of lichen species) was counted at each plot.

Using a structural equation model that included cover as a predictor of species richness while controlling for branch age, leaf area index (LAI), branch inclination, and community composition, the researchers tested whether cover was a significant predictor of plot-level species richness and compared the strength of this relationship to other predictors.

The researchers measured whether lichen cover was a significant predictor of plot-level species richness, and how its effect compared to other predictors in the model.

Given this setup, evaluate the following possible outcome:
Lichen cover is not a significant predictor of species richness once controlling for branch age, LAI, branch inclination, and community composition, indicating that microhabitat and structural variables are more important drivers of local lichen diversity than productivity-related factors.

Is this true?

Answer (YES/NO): NO